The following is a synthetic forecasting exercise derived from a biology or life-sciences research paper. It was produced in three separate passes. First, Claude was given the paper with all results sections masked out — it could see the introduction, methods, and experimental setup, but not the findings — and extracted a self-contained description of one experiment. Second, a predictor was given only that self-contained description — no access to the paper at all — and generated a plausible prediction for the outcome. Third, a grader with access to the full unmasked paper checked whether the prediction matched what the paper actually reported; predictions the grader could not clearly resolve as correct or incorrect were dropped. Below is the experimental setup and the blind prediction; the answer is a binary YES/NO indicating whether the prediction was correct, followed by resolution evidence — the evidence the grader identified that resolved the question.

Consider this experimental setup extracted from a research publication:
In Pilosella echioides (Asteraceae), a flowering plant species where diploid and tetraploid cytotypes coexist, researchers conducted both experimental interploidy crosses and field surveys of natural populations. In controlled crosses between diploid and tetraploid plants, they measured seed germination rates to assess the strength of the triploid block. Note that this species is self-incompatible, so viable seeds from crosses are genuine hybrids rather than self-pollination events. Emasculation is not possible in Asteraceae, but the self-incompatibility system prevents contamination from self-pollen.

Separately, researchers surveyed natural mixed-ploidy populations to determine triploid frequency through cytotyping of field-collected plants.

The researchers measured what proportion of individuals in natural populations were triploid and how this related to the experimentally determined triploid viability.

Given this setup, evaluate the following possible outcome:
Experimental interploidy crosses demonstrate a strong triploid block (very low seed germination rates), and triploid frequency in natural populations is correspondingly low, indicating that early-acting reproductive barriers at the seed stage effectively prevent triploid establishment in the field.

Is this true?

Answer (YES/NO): NO